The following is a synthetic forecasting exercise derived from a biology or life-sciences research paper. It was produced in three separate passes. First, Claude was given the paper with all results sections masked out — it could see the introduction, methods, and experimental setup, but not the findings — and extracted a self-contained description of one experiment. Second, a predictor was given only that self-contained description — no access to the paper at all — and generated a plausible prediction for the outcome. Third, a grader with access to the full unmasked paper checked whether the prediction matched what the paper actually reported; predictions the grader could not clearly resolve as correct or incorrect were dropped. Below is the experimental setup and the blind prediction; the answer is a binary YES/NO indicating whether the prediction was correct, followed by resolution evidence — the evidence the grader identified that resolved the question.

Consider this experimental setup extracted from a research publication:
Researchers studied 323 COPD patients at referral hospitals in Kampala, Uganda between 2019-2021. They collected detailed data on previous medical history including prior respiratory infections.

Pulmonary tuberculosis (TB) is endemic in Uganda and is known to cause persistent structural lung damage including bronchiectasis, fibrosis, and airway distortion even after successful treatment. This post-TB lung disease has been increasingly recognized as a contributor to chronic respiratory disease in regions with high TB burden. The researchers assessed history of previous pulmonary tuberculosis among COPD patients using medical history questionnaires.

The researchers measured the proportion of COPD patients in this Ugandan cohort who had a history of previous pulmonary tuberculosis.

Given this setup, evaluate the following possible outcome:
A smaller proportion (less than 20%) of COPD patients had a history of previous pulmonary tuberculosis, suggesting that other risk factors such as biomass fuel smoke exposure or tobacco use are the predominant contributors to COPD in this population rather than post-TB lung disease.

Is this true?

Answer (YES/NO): NO